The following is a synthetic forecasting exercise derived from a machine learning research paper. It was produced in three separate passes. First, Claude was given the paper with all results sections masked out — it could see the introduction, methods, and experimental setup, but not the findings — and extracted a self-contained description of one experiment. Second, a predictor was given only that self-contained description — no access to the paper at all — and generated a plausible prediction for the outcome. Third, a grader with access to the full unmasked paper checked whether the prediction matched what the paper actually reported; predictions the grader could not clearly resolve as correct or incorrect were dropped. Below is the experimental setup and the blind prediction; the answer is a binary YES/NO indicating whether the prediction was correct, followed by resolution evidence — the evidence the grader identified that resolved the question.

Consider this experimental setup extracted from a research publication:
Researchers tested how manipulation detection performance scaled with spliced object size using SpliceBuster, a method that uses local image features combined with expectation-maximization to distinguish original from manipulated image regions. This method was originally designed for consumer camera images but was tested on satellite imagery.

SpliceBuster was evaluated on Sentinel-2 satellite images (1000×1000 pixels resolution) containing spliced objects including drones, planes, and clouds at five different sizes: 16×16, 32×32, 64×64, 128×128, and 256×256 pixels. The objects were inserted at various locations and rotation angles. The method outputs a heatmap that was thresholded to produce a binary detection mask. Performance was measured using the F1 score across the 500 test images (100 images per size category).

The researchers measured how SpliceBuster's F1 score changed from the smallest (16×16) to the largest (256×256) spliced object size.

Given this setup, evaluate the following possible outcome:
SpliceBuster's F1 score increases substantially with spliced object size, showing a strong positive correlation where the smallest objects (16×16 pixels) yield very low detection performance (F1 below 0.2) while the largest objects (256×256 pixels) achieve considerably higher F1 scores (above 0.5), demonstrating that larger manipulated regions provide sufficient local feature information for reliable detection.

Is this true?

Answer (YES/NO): YES